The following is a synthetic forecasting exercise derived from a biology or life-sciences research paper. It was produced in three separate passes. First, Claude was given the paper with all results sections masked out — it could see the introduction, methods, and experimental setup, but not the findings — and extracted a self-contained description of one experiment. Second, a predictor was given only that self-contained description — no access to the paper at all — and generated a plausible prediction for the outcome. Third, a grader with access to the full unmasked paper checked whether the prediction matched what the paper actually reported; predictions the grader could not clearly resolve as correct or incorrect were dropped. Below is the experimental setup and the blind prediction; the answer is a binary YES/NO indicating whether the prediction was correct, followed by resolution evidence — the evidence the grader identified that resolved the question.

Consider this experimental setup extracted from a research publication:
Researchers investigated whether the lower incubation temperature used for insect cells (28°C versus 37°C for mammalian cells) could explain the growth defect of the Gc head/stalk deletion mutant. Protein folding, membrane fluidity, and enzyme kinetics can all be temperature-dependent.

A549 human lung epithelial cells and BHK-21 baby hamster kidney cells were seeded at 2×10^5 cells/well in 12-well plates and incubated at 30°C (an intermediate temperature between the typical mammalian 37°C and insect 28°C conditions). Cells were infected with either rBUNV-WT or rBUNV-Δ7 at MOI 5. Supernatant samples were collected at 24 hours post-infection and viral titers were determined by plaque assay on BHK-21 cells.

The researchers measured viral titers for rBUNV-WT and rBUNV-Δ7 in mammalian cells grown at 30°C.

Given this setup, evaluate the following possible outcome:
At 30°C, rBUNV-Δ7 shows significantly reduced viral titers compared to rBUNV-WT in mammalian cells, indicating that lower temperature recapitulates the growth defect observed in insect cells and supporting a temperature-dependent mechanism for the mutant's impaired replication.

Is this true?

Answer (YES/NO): NO